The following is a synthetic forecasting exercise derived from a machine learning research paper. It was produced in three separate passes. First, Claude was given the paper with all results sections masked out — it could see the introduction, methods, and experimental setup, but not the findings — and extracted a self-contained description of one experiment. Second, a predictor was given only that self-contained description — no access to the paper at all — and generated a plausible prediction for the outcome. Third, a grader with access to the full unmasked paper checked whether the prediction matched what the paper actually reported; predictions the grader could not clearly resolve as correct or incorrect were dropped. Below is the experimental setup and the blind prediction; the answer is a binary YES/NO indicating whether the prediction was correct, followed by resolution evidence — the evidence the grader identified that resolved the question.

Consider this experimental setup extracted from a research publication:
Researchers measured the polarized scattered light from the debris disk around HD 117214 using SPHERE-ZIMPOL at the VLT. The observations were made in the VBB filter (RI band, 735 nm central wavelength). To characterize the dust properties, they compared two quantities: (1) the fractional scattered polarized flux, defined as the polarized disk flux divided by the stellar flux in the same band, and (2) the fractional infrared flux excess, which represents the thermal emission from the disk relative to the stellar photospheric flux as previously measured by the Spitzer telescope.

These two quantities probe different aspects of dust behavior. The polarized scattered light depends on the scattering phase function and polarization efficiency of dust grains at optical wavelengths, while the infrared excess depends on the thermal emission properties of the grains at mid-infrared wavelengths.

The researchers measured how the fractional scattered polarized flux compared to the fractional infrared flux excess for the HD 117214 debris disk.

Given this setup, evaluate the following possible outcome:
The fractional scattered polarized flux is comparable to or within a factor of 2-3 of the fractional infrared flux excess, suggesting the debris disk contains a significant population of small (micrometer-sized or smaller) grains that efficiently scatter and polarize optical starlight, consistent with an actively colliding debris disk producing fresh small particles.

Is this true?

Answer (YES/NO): NO